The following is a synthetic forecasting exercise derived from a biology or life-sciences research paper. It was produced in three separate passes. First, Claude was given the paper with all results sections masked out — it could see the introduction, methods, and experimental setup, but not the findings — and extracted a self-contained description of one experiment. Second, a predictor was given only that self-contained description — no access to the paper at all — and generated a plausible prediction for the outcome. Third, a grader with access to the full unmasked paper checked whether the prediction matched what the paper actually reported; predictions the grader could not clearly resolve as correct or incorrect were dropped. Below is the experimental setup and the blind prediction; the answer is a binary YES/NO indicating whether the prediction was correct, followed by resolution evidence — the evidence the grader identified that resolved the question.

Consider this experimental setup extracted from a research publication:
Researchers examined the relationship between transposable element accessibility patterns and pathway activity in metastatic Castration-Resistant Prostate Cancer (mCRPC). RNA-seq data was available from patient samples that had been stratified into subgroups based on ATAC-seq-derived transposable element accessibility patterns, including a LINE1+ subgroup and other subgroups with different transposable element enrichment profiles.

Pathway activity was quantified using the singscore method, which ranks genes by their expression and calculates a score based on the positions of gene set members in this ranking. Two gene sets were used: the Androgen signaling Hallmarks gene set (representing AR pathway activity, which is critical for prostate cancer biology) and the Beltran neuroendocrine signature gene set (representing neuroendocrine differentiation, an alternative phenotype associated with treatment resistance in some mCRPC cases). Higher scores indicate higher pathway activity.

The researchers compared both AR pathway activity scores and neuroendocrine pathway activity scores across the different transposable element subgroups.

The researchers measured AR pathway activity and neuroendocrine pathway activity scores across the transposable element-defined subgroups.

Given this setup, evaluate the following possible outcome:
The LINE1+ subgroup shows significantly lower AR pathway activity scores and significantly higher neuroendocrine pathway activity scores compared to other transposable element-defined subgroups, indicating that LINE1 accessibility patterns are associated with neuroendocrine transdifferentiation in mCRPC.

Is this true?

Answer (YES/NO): NO